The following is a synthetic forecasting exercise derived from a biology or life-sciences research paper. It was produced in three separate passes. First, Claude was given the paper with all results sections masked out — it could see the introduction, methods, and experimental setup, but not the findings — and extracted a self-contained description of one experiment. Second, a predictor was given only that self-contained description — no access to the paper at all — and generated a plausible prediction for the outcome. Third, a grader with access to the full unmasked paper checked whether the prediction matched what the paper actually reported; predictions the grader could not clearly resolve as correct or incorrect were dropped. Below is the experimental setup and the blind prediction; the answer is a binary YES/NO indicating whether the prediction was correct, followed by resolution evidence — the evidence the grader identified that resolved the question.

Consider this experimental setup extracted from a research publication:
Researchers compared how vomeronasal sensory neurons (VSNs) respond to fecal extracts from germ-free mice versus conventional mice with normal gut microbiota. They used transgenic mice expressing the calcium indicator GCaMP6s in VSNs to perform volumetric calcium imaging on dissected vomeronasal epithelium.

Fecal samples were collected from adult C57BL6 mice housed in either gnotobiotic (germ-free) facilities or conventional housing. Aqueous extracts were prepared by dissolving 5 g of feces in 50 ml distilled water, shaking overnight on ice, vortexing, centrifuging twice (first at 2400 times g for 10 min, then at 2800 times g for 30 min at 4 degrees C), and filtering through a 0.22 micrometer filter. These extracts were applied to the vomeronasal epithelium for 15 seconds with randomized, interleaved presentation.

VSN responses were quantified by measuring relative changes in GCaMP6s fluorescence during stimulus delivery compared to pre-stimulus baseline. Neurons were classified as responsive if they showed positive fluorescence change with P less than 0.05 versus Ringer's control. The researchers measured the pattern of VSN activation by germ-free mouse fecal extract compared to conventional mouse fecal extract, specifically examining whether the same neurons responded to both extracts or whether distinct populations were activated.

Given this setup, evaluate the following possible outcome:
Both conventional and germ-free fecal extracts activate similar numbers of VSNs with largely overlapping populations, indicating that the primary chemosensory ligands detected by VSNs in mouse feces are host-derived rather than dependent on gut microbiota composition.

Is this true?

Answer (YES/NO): NO